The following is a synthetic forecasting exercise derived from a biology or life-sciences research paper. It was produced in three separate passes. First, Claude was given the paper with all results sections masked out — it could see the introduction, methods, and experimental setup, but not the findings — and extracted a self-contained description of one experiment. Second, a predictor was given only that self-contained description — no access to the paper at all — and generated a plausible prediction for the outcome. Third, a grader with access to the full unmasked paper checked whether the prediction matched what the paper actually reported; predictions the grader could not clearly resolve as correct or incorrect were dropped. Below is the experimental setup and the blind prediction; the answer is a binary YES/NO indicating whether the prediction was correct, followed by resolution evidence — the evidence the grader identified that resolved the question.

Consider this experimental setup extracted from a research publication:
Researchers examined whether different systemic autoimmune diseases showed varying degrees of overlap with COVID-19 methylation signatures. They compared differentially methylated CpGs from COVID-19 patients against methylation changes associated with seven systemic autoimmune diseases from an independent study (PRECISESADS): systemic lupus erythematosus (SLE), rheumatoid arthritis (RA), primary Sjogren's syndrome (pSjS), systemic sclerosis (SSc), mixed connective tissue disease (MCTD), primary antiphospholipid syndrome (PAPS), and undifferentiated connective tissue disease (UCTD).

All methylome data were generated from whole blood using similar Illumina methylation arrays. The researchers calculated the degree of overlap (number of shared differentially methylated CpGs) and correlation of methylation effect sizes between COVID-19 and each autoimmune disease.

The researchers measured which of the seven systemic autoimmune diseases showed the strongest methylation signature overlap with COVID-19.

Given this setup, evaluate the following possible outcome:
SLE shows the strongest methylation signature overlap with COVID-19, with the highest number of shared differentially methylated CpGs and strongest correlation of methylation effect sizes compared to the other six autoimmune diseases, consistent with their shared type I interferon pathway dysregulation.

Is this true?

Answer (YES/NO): NO